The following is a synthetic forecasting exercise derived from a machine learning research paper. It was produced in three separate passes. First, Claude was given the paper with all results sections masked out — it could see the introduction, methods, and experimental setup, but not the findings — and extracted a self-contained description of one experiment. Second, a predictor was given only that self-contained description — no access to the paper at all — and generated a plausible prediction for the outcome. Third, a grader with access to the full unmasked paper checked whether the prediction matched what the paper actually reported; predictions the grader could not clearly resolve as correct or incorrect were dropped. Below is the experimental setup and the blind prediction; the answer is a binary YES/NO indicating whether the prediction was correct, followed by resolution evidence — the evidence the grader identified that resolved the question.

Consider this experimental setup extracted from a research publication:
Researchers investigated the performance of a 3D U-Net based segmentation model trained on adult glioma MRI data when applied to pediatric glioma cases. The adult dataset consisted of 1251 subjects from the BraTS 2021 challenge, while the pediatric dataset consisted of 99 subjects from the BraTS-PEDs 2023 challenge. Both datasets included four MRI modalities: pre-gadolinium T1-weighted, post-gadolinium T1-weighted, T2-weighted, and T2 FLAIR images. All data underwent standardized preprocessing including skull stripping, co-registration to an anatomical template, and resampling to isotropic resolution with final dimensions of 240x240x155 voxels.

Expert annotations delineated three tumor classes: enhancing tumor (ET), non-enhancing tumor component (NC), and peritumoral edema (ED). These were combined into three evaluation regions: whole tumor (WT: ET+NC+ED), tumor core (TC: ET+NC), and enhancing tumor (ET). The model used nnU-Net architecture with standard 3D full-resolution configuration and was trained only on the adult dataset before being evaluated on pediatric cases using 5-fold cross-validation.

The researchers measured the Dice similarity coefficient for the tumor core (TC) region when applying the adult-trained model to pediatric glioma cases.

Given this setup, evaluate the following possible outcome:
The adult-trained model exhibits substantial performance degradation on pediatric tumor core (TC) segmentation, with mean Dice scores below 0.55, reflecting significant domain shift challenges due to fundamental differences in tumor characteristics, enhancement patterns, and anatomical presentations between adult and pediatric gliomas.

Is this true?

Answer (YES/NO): YES